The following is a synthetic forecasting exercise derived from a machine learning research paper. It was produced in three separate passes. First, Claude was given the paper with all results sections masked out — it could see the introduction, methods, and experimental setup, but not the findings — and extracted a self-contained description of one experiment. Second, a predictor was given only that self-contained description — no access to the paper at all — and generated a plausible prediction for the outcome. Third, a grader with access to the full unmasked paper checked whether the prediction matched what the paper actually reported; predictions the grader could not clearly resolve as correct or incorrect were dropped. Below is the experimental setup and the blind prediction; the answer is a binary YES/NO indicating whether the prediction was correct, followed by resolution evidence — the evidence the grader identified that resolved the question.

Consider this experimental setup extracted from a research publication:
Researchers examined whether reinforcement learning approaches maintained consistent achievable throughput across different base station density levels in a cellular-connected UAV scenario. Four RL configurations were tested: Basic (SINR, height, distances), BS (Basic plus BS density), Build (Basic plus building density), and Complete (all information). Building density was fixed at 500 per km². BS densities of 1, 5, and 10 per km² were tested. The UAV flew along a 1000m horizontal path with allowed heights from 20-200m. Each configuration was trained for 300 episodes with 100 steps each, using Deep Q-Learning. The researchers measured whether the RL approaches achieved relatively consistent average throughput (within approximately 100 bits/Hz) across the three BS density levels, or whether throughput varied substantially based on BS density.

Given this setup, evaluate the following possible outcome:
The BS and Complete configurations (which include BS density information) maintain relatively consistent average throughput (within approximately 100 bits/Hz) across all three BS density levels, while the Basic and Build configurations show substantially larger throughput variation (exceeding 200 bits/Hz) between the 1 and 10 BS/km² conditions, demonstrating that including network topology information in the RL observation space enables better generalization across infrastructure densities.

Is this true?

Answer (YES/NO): NO